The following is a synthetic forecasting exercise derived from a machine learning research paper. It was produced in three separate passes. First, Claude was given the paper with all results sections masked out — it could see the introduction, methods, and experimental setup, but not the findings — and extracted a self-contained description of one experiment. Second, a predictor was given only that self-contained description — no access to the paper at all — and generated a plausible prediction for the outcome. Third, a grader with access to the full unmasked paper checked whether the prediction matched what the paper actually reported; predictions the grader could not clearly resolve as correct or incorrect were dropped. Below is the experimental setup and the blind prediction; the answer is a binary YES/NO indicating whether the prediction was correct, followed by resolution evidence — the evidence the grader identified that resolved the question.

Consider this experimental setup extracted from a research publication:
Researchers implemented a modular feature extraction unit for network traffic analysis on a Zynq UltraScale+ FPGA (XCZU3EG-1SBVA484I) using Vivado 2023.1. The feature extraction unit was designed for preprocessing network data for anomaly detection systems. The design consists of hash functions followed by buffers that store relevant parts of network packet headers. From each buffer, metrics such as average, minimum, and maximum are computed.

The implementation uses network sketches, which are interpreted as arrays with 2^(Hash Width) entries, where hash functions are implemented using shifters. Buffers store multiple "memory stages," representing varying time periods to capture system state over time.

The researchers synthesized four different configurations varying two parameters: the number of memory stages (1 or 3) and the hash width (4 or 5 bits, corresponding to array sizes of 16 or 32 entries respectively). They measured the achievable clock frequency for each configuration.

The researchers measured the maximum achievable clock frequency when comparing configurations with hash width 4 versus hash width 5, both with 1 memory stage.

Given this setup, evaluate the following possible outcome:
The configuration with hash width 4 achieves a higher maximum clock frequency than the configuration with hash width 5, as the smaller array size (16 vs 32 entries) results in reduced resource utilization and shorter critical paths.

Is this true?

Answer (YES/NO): NO